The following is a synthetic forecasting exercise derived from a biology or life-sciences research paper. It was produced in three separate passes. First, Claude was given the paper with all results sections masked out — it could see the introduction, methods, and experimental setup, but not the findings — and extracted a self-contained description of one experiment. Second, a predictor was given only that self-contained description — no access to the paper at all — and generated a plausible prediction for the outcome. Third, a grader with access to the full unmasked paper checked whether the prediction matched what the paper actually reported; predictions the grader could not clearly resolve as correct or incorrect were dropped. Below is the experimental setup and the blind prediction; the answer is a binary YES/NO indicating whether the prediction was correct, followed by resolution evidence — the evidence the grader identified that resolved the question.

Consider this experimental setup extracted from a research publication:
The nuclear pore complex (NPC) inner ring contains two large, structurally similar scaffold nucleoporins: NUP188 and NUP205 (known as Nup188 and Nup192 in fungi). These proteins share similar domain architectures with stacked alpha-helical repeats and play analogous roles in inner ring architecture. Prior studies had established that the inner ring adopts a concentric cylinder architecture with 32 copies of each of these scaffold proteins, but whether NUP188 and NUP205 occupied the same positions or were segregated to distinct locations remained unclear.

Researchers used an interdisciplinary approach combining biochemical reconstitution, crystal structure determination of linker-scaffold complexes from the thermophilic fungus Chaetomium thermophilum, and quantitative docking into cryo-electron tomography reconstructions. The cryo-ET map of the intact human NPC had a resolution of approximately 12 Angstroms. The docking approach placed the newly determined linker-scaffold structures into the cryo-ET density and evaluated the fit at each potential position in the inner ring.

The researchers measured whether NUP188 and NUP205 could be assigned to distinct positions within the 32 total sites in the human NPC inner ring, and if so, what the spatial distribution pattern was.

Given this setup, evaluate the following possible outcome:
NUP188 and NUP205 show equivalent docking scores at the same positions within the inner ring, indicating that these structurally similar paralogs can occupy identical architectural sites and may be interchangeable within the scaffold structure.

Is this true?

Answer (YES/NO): NO